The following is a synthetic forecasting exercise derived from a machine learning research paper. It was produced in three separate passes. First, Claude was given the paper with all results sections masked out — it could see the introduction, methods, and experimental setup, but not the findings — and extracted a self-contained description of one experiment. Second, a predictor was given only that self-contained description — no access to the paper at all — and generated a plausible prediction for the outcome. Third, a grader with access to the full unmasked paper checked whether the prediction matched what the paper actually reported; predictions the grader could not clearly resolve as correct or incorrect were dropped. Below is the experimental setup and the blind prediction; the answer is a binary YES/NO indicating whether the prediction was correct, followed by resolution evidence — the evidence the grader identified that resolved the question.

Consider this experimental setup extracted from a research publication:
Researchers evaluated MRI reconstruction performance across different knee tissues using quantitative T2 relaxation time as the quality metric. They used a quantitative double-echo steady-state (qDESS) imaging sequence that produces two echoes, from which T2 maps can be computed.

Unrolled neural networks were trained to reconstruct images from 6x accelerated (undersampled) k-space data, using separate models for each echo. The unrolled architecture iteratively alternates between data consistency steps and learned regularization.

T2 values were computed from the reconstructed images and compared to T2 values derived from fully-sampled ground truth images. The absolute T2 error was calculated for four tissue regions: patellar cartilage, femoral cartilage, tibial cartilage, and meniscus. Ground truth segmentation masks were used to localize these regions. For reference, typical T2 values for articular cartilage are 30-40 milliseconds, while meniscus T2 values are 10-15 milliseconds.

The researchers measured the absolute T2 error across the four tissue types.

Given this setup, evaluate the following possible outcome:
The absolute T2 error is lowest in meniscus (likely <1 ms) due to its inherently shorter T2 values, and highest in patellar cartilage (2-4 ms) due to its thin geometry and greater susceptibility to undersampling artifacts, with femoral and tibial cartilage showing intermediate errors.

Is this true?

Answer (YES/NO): NO